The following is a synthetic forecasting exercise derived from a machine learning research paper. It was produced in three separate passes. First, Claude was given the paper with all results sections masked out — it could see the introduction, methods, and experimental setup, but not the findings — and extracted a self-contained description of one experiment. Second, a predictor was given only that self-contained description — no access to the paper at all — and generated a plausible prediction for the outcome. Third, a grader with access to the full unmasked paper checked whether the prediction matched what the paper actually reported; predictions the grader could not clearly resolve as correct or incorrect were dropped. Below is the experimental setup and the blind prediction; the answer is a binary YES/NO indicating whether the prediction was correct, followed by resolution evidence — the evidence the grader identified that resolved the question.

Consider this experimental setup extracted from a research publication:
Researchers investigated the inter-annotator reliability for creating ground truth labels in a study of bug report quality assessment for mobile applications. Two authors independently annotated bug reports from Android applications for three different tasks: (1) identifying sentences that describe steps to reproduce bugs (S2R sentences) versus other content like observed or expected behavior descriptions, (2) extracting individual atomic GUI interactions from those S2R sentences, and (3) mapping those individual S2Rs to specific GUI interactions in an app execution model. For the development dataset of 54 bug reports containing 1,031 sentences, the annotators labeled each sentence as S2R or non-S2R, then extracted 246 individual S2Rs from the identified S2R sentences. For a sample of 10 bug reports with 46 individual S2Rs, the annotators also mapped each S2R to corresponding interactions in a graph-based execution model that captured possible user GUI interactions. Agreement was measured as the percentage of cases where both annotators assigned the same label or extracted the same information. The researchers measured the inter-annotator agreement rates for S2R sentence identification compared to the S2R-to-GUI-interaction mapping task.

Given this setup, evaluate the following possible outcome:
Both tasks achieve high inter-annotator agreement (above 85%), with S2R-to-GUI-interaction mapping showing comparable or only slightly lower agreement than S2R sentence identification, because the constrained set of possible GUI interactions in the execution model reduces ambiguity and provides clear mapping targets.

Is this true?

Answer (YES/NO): YES